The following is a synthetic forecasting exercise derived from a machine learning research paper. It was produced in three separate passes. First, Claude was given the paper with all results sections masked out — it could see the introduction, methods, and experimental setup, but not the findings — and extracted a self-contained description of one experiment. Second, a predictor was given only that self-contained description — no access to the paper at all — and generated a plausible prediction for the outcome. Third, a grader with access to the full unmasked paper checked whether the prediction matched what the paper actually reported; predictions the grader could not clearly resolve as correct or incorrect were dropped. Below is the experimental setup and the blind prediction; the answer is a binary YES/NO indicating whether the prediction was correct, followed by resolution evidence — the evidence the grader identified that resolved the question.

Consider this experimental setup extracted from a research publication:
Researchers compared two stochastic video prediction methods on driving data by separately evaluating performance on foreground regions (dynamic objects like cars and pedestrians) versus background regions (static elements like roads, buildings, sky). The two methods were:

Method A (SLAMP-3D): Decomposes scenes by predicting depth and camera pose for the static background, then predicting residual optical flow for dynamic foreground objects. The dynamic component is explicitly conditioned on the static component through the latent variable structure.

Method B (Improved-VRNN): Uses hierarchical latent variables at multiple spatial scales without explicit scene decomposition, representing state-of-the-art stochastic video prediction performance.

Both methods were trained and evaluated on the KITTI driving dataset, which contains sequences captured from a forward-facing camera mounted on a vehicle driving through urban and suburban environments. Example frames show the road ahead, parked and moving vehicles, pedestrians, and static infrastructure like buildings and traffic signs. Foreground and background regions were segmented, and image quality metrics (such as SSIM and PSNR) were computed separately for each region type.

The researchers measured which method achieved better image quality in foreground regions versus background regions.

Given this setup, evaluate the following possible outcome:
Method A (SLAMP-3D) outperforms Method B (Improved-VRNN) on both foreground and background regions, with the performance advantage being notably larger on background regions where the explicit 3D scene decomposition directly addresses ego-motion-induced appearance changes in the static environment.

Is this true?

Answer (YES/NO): NO